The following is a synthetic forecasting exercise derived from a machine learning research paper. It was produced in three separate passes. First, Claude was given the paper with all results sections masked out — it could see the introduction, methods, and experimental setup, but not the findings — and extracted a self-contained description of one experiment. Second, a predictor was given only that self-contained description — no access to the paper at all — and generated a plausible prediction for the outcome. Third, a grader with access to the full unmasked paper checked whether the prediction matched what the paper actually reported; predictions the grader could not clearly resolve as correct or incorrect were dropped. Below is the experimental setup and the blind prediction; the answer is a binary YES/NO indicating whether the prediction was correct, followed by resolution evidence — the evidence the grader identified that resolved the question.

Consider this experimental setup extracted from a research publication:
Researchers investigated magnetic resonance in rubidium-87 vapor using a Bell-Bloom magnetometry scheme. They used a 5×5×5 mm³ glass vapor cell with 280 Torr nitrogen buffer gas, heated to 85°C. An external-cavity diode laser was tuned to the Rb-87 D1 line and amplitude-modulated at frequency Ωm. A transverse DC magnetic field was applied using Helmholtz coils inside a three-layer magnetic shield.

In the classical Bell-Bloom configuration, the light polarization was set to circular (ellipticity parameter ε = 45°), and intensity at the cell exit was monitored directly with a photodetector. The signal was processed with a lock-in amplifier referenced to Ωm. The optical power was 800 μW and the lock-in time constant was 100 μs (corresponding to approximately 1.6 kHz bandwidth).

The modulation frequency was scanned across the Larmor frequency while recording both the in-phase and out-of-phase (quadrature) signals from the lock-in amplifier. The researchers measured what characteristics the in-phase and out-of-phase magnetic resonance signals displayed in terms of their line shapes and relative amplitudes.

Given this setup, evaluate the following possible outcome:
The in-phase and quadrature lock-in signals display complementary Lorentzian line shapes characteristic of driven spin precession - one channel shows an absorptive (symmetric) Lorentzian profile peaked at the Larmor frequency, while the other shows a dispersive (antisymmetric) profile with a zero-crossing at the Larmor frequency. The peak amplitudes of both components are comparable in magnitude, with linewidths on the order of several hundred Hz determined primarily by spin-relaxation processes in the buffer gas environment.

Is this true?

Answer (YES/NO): NO